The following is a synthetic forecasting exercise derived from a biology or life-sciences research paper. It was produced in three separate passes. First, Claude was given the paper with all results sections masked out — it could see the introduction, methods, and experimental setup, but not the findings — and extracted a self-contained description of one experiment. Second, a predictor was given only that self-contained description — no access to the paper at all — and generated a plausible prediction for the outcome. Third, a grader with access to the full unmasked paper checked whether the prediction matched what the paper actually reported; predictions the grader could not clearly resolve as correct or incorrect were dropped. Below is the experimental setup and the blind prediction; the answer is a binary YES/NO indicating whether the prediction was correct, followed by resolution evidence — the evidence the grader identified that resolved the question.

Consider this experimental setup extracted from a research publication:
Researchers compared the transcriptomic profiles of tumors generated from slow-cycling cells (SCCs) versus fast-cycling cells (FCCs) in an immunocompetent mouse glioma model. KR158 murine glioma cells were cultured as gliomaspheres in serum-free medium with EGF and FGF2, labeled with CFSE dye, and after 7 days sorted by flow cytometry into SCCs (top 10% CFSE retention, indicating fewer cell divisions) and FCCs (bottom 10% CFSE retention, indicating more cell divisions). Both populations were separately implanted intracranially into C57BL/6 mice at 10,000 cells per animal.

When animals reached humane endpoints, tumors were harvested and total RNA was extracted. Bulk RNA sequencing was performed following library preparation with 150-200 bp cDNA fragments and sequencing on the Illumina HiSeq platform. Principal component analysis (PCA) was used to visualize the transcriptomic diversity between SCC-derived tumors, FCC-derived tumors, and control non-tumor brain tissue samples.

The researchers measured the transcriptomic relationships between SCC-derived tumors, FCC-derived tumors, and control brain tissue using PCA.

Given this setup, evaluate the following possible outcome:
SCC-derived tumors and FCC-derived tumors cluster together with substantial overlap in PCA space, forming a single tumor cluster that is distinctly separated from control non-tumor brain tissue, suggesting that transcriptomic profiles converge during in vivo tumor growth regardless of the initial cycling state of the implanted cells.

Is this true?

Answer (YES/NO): NO